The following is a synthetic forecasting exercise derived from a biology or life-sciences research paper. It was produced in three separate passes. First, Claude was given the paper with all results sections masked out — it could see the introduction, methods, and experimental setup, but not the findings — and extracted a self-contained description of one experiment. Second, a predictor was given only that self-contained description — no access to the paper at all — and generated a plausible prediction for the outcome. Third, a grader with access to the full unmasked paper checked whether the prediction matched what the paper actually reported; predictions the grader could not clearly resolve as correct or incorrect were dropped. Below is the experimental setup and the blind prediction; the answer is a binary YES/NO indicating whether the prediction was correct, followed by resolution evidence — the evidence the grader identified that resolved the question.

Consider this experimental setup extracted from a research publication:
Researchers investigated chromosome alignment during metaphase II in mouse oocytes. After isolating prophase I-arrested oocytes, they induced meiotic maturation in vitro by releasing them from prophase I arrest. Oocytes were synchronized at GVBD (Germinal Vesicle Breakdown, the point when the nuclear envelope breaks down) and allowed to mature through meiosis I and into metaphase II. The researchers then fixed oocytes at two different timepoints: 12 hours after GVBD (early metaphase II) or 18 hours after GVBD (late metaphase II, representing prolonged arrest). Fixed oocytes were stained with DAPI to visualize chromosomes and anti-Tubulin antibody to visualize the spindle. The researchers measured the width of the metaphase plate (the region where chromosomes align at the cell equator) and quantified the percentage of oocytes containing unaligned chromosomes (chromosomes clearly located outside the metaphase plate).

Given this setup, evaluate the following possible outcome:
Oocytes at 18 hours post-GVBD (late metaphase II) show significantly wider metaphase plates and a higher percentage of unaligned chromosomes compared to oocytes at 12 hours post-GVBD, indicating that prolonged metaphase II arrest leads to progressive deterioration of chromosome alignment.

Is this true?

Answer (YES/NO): NO